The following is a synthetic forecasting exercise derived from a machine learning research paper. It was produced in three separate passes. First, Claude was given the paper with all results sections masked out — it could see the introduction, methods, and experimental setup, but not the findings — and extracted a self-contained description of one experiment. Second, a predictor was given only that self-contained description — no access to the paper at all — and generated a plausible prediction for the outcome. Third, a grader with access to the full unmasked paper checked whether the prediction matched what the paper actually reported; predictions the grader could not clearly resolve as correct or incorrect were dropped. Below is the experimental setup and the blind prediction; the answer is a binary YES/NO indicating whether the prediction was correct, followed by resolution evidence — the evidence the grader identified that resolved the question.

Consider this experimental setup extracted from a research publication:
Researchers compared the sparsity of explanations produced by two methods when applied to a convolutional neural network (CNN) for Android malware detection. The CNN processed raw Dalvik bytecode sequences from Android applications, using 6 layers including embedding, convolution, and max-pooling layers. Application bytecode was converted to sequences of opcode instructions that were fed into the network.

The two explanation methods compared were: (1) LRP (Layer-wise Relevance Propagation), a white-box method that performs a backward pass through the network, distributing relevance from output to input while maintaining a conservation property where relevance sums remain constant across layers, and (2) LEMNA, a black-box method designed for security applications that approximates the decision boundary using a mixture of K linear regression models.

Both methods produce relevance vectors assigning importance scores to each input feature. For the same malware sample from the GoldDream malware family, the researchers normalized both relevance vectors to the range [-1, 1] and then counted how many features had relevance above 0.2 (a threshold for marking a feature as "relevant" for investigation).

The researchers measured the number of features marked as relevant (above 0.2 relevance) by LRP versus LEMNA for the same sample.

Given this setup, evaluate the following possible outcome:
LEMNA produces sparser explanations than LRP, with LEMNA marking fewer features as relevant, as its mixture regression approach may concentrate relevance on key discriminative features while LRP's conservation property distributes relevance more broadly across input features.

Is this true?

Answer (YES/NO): NO